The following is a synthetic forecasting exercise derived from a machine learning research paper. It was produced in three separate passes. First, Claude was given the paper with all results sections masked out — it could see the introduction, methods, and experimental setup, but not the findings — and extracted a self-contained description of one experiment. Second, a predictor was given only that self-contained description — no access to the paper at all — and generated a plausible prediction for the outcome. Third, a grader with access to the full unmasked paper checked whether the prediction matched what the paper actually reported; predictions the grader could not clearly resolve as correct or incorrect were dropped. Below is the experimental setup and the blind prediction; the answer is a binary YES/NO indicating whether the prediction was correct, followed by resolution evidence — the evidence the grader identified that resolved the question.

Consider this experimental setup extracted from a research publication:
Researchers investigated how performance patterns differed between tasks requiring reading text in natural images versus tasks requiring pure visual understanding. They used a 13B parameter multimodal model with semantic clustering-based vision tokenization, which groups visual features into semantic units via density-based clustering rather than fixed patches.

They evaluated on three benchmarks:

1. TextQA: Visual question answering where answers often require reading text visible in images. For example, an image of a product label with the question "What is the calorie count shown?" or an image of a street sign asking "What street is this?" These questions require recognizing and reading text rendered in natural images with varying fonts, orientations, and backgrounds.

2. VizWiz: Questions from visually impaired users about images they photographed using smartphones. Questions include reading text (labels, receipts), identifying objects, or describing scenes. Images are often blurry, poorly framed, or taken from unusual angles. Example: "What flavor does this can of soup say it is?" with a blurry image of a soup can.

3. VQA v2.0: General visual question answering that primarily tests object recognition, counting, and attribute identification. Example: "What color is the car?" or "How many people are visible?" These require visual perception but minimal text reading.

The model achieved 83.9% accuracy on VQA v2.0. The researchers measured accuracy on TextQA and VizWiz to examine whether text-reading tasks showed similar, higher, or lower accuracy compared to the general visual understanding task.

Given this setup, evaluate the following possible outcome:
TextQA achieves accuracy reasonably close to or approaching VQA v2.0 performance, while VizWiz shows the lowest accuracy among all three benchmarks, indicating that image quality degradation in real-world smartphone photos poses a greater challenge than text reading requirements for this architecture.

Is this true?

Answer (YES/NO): NO